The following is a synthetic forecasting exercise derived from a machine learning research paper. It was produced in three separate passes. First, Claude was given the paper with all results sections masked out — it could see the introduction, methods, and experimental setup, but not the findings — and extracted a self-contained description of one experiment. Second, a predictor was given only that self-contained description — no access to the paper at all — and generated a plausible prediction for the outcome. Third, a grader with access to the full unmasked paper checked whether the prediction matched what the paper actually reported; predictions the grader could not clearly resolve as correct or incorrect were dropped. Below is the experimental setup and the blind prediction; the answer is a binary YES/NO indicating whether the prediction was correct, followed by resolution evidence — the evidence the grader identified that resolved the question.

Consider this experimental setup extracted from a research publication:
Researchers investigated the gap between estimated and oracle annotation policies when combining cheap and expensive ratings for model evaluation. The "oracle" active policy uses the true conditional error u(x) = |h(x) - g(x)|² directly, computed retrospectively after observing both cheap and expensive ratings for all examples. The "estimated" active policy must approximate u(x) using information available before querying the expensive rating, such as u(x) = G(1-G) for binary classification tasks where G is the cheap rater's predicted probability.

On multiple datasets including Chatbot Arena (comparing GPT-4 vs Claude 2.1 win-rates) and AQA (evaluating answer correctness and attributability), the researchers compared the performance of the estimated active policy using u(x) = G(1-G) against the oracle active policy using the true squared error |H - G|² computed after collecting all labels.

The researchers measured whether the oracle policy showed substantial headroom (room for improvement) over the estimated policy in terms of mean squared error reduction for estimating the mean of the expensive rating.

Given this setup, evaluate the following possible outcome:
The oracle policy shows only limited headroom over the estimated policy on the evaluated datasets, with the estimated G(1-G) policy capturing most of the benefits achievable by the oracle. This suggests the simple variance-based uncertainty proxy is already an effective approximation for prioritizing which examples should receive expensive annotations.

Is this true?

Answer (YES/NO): NO